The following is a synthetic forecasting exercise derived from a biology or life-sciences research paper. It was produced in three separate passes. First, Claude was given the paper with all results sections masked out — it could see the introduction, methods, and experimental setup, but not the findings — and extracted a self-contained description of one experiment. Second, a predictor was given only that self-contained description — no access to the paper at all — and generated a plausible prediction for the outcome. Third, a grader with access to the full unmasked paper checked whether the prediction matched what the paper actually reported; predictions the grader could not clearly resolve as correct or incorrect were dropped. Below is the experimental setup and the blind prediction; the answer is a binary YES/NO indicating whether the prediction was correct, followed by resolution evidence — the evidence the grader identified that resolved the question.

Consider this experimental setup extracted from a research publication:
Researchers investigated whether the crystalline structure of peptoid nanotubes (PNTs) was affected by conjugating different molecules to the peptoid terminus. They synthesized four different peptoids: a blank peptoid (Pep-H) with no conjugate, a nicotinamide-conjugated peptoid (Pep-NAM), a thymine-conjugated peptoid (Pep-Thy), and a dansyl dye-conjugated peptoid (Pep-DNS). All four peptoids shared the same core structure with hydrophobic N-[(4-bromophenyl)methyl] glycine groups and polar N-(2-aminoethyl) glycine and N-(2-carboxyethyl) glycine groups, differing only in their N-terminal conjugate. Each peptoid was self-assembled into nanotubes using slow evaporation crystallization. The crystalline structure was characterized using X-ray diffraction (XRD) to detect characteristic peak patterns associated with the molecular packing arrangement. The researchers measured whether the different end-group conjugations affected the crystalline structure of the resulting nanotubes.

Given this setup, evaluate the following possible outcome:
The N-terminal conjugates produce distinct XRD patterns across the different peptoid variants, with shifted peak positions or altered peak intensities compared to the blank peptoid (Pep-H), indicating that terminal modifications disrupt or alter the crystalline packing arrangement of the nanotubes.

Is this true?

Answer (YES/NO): NO